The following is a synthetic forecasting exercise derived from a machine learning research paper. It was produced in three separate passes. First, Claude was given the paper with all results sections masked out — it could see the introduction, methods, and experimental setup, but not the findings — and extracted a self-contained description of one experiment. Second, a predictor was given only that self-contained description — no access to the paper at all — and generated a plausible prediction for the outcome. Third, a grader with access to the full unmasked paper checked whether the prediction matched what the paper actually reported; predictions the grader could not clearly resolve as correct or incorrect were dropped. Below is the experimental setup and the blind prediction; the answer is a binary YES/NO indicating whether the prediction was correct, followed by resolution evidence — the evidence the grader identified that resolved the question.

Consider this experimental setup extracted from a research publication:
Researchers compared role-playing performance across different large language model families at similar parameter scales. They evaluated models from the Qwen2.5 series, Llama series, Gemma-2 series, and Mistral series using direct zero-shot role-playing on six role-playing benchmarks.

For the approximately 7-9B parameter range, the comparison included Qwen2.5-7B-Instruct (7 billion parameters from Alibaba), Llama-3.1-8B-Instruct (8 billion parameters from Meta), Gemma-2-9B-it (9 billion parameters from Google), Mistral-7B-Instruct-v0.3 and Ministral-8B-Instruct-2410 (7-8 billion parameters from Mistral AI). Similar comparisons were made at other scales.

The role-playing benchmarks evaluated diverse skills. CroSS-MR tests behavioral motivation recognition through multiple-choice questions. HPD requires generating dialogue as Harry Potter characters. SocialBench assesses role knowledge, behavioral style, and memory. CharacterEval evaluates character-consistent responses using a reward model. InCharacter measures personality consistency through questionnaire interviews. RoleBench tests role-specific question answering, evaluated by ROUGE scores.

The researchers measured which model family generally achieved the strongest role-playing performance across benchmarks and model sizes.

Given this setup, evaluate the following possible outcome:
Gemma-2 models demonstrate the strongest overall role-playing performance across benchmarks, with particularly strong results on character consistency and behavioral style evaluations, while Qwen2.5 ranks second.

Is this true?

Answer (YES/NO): NO